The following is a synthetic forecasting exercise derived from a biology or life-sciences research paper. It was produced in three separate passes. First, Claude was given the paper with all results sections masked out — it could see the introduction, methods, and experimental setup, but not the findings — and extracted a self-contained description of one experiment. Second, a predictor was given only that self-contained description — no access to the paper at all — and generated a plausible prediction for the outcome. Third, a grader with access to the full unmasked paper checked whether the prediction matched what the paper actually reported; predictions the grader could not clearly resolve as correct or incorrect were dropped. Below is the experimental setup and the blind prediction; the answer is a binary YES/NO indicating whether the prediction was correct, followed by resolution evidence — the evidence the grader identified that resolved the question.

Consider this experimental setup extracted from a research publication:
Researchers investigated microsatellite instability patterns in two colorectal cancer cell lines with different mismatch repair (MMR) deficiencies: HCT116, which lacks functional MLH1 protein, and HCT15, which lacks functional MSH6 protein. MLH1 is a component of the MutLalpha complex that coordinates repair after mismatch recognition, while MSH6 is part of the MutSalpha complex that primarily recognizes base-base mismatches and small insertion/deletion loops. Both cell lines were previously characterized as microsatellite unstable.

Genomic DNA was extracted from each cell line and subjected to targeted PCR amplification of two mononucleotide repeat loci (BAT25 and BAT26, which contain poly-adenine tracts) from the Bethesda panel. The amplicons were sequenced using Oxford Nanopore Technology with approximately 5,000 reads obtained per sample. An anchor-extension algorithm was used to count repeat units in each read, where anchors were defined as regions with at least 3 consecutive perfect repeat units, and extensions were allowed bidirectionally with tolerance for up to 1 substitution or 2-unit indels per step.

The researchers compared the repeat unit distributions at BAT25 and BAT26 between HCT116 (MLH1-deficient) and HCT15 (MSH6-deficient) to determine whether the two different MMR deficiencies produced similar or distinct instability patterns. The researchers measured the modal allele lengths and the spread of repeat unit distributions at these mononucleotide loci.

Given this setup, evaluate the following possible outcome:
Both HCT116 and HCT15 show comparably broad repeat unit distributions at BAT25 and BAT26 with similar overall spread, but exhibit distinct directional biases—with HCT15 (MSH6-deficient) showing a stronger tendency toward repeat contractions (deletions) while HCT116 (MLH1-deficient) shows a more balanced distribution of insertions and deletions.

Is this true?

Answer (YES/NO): NO